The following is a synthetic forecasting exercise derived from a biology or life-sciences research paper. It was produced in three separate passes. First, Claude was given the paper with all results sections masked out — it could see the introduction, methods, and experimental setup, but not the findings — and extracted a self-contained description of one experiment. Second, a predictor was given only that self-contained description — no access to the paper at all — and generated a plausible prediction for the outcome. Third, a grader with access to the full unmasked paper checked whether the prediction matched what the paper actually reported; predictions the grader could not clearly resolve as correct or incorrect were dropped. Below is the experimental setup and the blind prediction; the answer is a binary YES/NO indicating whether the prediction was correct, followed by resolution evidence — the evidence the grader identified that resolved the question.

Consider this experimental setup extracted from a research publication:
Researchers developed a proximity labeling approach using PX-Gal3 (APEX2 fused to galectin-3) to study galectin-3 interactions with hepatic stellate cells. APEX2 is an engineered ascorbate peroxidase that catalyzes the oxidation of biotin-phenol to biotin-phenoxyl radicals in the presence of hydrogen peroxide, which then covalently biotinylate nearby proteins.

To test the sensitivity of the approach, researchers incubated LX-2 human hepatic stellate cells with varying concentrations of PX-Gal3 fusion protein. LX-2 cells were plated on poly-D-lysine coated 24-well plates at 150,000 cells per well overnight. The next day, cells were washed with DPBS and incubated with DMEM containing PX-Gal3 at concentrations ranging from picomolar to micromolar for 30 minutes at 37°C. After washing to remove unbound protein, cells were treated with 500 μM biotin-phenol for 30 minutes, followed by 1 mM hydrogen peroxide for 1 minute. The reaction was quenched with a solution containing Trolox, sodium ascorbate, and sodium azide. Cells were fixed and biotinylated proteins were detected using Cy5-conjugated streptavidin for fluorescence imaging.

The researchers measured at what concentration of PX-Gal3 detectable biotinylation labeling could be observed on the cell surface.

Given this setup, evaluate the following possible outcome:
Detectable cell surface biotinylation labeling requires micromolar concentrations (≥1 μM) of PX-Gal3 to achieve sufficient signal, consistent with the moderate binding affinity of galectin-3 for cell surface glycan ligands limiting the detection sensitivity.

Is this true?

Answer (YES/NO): NO